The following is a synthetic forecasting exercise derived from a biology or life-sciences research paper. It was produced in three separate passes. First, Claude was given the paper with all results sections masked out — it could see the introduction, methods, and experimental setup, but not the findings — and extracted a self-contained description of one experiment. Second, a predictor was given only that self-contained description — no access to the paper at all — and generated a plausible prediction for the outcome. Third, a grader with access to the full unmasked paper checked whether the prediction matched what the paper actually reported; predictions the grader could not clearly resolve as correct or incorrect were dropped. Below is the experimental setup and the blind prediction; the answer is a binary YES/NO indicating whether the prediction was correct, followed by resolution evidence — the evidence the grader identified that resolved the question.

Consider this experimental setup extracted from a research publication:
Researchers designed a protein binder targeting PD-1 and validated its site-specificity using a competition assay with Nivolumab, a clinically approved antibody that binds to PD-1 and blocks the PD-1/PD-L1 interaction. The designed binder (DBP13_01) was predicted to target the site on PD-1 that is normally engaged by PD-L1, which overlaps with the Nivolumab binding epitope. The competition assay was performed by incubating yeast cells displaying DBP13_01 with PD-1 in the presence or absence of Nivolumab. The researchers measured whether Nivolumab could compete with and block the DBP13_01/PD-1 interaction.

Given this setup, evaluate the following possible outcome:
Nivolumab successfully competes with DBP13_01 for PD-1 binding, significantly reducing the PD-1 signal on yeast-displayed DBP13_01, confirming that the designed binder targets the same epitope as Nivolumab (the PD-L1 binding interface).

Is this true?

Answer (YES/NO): YES